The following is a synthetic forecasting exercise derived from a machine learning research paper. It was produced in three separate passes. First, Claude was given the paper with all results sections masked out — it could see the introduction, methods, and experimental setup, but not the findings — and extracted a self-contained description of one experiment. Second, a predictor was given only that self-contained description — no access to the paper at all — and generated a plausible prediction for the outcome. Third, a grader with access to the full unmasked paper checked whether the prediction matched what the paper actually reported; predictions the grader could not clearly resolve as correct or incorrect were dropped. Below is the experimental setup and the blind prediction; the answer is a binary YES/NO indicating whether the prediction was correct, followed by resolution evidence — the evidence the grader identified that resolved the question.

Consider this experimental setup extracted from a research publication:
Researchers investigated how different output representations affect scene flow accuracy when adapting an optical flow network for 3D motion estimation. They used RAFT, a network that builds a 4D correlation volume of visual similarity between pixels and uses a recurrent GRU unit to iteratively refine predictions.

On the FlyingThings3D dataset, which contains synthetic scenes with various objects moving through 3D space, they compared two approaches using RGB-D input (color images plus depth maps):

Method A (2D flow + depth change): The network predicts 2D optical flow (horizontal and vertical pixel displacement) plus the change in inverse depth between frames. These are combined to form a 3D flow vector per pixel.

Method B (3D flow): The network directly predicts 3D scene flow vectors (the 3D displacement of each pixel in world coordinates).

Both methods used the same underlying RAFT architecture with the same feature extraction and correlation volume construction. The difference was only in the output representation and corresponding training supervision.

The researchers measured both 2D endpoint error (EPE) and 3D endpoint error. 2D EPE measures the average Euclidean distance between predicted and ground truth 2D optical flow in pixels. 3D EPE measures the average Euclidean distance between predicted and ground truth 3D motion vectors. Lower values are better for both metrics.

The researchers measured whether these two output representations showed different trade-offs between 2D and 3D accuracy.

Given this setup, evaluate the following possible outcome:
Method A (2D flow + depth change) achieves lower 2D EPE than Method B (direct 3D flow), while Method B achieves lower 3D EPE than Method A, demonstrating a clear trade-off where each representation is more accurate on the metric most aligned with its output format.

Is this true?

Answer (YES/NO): YES